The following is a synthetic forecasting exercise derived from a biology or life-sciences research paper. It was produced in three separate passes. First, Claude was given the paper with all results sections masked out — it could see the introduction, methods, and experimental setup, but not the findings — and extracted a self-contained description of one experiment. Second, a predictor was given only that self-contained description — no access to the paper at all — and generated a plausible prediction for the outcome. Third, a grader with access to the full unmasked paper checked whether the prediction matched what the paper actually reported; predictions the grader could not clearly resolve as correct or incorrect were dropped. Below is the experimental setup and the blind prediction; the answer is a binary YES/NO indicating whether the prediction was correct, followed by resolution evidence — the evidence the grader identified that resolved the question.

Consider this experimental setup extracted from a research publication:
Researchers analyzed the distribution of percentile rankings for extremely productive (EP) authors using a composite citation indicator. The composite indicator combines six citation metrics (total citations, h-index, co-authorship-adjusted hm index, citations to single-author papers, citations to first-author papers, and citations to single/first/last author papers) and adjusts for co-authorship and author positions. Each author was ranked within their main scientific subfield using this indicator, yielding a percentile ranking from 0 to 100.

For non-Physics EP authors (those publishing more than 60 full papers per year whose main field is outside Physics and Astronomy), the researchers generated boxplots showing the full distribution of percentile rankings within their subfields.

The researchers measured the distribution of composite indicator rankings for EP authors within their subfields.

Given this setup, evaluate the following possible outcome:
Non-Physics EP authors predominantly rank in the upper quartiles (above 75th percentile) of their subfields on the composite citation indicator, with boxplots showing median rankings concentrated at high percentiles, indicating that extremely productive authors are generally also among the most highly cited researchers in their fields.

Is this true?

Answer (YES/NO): YES